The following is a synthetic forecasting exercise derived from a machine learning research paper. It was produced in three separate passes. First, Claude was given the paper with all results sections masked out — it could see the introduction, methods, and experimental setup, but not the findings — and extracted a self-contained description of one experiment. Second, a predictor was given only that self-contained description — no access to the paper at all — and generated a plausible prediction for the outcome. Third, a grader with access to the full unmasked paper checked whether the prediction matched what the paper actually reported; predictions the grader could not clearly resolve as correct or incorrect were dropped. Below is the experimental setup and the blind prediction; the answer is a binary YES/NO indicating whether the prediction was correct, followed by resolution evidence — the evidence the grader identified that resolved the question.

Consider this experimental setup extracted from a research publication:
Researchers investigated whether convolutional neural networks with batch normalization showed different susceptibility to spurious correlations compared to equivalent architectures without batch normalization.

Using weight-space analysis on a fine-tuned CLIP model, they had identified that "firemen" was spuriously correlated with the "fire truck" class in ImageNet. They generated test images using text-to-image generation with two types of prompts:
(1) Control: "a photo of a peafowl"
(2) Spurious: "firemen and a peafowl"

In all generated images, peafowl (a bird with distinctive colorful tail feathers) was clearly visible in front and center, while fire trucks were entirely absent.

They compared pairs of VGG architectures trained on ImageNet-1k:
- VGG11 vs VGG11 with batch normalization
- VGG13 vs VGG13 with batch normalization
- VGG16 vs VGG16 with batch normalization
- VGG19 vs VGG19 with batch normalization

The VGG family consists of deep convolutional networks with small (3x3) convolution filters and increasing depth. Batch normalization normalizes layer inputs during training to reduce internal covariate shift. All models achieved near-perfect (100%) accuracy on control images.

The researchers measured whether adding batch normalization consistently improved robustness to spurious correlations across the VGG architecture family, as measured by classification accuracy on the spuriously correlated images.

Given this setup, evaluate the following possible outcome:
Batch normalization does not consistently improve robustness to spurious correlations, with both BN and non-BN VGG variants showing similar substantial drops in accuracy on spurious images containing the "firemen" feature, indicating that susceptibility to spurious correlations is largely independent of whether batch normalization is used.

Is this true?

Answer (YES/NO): NO